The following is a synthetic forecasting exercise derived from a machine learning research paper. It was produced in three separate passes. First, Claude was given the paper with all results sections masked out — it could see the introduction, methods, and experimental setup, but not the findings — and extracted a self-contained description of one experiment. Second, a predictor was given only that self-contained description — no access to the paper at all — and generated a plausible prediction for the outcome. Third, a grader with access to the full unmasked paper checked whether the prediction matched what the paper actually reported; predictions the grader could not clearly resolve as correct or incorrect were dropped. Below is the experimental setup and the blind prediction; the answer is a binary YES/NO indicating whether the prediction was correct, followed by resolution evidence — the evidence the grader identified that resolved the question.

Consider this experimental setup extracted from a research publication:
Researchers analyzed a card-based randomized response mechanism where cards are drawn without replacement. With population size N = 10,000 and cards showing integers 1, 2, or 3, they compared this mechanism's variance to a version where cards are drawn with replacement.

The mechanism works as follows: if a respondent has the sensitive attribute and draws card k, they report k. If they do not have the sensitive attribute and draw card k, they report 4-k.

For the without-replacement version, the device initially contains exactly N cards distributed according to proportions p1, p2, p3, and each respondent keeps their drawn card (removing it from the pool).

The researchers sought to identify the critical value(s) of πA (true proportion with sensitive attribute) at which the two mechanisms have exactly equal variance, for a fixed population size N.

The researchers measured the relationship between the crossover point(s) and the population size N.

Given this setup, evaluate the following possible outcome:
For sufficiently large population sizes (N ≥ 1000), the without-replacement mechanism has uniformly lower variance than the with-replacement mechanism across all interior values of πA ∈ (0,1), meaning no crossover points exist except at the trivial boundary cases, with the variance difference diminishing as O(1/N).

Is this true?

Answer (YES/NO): NO